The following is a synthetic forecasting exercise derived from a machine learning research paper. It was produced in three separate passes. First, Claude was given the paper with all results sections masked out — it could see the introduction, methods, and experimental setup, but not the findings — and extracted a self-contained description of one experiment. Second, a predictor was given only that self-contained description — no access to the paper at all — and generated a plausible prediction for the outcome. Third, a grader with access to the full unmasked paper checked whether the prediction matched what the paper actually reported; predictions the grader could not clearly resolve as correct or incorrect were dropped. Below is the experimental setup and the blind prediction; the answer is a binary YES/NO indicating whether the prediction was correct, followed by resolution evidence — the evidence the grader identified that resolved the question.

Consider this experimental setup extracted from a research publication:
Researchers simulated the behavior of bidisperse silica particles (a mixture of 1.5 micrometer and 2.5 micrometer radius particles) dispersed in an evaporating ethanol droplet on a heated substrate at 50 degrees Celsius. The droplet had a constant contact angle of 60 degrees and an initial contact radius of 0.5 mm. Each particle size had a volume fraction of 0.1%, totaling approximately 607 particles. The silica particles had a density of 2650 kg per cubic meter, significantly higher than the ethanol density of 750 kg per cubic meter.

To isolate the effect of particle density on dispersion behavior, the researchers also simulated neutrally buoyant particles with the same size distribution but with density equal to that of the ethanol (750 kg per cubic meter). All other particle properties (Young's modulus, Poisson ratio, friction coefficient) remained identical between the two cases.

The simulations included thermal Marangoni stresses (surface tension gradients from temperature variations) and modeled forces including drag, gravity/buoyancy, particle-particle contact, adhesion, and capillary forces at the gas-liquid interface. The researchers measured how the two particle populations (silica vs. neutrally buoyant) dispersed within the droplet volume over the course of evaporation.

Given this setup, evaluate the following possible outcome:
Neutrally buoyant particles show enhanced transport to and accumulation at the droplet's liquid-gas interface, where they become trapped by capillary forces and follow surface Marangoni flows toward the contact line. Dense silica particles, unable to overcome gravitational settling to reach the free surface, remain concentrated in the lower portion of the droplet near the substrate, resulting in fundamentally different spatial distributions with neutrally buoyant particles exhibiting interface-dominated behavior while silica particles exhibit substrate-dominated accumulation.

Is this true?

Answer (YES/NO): NO